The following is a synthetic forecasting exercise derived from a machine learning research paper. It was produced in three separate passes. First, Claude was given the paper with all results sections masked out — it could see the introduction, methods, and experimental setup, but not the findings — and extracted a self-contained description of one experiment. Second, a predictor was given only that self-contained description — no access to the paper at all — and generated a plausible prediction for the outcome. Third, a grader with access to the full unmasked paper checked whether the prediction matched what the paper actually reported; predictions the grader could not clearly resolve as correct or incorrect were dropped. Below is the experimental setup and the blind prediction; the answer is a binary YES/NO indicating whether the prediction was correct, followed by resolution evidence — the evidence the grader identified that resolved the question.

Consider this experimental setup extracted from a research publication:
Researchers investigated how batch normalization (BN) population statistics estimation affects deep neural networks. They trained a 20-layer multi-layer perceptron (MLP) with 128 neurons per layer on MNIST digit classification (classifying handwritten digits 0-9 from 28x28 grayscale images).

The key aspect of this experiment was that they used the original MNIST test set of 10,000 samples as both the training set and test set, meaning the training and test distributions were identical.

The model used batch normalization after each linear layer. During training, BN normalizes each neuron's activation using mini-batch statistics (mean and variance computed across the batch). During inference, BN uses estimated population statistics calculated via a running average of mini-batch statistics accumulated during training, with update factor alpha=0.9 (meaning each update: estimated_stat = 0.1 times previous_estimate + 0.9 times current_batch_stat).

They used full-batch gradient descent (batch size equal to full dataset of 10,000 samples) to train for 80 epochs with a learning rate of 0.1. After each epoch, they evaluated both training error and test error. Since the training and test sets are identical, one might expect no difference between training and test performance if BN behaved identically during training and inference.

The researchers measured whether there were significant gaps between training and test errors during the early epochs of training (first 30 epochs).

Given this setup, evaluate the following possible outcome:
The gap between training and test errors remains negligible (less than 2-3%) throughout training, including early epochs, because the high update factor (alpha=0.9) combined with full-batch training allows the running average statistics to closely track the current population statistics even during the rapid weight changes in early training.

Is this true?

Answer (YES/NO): NO